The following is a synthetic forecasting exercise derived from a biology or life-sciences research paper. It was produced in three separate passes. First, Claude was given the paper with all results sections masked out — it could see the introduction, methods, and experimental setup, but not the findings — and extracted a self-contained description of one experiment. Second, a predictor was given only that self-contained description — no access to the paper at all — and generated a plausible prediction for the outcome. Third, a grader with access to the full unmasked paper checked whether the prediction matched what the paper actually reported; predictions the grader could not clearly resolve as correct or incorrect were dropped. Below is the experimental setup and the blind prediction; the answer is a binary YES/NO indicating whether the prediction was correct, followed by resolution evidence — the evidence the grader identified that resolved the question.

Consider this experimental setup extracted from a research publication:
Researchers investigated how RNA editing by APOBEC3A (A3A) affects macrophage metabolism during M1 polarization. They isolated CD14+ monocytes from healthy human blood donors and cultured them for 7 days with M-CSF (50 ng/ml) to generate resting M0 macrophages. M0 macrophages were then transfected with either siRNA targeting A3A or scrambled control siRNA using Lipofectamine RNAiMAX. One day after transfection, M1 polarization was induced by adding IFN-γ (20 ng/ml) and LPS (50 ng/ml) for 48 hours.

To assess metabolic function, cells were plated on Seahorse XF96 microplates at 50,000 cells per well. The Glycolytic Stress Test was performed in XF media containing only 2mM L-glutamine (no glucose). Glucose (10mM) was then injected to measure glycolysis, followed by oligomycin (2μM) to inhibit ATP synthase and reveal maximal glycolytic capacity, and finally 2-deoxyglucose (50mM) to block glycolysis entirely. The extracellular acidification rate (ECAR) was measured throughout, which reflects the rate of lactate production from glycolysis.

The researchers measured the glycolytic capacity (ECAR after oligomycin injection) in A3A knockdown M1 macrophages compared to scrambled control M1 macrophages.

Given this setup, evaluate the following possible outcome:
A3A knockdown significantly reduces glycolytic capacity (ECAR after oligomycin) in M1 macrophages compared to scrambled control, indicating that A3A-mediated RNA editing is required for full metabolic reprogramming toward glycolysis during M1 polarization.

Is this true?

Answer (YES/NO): NO